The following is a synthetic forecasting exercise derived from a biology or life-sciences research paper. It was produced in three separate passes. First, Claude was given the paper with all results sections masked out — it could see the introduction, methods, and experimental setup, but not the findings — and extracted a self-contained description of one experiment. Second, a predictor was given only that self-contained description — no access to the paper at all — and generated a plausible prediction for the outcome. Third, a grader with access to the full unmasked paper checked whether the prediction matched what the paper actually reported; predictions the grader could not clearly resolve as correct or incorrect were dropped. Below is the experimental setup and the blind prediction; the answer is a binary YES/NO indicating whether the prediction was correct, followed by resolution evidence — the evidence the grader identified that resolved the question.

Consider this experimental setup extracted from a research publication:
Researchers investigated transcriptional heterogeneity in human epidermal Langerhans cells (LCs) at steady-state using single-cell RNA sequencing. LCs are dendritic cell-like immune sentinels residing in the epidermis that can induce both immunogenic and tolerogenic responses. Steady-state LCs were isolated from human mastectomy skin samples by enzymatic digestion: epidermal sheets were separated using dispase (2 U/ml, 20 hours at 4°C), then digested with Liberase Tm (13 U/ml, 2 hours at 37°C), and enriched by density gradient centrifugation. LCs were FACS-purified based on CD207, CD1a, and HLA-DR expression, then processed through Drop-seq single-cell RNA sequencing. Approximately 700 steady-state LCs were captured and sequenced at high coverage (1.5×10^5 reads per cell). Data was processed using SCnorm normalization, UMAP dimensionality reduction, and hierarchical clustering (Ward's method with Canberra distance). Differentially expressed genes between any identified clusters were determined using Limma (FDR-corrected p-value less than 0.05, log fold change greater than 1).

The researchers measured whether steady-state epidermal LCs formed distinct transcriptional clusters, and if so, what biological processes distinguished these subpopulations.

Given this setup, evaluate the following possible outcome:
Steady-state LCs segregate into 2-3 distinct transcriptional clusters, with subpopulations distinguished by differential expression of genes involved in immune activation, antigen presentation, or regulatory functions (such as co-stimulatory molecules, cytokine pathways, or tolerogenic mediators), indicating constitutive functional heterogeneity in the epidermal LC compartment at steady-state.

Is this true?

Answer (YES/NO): YES